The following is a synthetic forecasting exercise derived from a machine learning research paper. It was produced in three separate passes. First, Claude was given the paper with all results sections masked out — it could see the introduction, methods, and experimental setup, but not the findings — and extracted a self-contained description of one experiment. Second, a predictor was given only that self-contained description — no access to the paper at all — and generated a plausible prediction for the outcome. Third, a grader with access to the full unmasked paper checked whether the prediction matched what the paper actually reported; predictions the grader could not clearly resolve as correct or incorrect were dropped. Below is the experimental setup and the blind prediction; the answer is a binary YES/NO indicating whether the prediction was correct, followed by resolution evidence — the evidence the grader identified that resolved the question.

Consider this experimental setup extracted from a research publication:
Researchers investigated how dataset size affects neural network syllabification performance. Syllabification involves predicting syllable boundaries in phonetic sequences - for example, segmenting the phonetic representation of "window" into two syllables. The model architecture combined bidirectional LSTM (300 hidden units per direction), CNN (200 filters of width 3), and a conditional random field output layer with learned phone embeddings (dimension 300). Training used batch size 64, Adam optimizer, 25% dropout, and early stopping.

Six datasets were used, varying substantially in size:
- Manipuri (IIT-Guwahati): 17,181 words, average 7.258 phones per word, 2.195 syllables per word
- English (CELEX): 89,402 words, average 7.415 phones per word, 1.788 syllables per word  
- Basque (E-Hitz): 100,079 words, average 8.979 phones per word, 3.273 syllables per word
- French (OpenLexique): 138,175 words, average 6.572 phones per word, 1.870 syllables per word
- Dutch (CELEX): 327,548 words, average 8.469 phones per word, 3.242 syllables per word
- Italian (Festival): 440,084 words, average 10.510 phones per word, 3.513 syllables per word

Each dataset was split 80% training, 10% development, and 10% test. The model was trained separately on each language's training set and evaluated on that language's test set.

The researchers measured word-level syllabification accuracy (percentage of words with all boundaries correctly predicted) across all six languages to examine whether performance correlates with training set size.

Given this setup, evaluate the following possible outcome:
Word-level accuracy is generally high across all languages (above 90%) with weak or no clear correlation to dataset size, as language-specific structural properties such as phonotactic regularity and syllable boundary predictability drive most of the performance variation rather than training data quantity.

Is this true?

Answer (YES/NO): NO